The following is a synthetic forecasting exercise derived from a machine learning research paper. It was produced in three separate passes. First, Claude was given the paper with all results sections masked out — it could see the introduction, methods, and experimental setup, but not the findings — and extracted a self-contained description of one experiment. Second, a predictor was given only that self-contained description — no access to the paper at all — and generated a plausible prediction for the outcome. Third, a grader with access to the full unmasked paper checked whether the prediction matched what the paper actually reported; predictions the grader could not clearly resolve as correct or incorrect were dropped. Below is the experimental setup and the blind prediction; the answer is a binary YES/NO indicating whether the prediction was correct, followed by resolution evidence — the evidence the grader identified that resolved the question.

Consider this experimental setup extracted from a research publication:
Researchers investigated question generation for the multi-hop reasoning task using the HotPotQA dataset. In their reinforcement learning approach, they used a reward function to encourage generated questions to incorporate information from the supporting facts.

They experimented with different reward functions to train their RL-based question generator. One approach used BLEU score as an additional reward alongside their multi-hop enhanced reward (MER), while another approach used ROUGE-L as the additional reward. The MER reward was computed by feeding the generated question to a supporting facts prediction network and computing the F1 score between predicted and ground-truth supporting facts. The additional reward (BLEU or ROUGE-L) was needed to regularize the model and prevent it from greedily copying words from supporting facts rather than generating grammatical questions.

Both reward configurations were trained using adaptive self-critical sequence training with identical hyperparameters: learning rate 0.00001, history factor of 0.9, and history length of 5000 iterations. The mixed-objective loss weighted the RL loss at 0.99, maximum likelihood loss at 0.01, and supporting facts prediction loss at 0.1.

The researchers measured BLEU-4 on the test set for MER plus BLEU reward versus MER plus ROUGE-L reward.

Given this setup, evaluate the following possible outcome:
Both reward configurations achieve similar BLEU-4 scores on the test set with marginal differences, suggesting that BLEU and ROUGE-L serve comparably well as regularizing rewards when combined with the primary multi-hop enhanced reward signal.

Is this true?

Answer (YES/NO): NO